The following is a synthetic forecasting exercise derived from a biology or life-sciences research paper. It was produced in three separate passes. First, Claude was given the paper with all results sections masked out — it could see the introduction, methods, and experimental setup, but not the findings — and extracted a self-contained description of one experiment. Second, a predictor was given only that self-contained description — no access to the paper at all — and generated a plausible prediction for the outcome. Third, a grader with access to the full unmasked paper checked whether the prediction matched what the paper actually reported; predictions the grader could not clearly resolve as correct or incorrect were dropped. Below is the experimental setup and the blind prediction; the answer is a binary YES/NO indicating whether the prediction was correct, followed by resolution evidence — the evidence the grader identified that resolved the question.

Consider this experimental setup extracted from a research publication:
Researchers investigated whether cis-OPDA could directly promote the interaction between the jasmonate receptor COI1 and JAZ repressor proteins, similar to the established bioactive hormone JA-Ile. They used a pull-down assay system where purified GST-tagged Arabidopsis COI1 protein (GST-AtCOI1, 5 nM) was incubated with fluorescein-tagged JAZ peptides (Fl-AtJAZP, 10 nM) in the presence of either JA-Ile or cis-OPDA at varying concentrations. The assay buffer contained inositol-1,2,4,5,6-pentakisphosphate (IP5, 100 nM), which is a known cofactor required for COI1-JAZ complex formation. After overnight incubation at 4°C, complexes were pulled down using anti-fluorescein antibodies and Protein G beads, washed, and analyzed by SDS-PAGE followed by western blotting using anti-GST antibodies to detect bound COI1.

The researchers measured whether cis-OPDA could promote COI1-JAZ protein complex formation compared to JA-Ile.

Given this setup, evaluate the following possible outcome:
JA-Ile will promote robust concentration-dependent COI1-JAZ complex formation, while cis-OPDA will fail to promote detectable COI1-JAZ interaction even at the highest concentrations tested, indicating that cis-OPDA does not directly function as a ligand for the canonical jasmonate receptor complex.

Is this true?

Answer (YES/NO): NO